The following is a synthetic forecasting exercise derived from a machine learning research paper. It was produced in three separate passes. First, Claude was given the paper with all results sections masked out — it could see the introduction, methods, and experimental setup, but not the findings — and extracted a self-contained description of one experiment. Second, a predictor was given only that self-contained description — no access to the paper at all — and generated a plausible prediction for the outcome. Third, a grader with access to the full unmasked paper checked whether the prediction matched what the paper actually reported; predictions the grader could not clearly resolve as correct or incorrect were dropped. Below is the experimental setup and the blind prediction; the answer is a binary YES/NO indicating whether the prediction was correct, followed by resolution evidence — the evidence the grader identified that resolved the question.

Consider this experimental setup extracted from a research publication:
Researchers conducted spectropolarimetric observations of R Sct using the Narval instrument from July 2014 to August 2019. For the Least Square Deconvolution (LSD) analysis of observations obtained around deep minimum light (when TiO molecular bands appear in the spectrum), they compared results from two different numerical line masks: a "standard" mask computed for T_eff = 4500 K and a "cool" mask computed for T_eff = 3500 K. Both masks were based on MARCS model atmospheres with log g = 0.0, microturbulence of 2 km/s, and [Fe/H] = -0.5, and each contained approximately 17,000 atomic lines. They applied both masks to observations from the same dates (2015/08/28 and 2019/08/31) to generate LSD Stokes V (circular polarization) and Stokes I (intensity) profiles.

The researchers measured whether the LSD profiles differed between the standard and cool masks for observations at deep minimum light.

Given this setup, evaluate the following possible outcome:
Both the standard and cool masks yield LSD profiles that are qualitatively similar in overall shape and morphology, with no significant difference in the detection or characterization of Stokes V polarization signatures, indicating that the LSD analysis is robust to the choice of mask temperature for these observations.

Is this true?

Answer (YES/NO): NO